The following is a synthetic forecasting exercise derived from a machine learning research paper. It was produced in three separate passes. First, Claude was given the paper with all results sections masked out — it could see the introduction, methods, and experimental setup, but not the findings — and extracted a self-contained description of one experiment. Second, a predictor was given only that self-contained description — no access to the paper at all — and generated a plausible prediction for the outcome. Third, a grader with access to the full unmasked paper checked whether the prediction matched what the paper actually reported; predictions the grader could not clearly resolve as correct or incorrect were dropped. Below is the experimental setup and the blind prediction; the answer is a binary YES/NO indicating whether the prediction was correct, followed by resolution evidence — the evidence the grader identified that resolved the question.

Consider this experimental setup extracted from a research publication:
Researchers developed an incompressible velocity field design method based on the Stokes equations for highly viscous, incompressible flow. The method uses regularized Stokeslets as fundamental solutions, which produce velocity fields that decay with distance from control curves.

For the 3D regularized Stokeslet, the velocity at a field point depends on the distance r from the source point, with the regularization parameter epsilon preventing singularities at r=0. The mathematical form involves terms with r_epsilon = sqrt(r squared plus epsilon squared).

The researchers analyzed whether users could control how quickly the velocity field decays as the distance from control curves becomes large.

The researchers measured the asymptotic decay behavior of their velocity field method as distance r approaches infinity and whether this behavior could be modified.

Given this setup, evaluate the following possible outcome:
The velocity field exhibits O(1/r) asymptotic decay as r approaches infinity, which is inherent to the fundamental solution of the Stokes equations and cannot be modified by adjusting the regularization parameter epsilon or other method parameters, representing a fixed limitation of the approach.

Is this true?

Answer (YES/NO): YES